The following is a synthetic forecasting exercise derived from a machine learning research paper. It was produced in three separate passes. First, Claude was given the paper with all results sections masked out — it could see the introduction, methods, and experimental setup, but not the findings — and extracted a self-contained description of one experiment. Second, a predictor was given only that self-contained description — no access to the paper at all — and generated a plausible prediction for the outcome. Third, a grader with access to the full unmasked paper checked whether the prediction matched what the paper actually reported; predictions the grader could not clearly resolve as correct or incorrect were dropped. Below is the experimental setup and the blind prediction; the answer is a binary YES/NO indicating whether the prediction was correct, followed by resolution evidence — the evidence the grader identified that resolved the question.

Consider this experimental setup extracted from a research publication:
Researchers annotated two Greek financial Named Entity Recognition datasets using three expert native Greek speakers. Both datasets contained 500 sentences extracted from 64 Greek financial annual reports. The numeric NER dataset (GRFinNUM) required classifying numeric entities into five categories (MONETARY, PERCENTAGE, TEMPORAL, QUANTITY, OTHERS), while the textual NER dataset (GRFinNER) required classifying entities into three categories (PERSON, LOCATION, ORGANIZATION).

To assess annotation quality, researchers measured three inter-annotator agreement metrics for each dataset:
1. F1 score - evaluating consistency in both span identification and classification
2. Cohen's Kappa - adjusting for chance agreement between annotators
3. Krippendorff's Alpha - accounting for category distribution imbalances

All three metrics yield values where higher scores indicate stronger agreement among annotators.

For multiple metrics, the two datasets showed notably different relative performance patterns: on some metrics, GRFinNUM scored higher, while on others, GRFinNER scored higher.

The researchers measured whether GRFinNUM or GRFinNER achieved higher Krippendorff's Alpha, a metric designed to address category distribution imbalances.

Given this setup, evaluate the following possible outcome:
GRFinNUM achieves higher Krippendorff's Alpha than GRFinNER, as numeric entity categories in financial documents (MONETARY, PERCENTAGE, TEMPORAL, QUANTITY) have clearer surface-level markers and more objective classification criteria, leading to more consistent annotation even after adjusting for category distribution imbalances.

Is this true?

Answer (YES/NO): YES